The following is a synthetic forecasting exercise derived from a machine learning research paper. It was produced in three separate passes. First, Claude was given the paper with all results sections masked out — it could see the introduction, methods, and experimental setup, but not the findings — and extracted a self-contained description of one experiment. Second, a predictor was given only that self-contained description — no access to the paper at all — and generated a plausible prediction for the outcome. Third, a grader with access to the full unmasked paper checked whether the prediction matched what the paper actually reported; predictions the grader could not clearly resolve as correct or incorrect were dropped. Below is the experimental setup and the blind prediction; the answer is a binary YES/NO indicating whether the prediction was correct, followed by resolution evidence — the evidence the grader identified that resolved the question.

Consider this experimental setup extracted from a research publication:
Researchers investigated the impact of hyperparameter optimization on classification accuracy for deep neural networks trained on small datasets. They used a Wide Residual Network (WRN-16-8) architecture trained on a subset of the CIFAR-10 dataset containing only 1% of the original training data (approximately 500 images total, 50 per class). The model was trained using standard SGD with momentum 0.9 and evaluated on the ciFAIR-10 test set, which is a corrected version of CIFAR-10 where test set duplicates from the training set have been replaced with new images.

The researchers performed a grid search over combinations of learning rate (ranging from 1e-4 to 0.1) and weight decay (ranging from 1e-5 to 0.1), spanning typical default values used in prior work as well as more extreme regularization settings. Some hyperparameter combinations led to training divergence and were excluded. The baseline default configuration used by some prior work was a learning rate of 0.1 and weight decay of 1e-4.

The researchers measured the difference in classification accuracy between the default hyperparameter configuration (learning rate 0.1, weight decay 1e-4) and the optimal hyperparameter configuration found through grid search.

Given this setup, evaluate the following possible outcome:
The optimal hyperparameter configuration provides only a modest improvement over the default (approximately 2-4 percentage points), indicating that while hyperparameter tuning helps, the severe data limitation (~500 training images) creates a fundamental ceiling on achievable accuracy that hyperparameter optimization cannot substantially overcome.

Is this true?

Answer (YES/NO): NO